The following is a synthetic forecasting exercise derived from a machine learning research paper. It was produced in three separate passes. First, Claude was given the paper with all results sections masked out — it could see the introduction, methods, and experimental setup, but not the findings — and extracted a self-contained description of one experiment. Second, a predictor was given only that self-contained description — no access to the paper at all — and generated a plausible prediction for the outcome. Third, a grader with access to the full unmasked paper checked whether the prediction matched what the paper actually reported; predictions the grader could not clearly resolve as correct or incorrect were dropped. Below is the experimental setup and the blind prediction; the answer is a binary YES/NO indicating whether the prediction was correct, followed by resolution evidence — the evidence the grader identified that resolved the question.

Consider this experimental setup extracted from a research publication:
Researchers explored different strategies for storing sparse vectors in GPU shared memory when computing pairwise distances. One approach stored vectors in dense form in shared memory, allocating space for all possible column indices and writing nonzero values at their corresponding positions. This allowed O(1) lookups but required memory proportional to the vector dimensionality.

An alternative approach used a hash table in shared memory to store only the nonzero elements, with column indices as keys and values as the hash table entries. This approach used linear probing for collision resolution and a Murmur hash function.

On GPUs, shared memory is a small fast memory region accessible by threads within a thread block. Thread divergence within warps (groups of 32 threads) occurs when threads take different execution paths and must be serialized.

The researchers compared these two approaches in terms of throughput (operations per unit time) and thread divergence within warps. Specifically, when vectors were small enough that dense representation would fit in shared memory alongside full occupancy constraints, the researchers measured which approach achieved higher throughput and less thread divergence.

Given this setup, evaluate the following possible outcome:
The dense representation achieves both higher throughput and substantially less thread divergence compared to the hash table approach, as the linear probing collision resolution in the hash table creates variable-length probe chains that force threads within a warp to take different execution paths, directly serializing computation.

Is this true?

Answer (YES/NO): YES